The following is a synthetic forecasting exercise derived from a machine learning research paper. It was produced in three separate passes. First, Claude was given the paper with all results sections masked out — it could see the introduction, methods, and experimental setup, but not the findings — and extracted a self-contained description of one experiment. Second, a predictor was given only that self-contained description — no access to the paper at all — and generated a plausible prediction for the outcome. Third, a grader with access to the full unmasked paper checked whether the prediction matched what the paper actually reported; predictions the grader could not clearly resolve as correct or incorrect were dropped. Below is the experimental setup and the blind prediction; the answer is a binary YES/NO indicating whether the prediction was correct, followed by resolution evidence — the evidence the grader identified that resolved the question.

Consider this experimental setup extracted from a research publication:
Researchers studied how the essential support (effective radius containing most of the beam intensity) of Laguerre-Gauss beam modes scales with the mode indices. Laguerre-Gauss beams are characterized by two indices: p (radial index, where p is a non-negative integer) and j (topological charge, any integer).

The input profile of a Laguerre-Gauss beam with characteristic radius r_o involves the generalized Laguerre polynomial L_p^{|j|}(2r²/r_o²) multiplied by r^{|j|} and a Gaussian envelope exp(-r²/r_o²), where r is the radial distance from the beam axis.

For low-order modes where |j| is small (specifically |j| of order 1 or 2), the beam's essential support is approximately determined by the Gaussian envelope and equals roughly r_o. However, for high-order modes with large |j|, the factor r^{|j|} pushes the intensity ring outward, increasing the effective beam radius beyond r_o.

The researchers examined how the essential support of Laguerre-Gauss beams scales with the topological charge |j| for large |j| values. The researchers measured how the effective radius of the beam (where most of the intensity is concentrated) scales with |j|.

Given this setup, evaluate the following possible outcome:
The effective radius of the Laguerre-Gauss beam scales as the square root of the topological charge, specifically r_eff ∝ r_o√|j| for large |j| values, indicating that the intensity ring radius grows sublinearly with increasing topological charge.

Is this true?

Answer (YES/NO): YES